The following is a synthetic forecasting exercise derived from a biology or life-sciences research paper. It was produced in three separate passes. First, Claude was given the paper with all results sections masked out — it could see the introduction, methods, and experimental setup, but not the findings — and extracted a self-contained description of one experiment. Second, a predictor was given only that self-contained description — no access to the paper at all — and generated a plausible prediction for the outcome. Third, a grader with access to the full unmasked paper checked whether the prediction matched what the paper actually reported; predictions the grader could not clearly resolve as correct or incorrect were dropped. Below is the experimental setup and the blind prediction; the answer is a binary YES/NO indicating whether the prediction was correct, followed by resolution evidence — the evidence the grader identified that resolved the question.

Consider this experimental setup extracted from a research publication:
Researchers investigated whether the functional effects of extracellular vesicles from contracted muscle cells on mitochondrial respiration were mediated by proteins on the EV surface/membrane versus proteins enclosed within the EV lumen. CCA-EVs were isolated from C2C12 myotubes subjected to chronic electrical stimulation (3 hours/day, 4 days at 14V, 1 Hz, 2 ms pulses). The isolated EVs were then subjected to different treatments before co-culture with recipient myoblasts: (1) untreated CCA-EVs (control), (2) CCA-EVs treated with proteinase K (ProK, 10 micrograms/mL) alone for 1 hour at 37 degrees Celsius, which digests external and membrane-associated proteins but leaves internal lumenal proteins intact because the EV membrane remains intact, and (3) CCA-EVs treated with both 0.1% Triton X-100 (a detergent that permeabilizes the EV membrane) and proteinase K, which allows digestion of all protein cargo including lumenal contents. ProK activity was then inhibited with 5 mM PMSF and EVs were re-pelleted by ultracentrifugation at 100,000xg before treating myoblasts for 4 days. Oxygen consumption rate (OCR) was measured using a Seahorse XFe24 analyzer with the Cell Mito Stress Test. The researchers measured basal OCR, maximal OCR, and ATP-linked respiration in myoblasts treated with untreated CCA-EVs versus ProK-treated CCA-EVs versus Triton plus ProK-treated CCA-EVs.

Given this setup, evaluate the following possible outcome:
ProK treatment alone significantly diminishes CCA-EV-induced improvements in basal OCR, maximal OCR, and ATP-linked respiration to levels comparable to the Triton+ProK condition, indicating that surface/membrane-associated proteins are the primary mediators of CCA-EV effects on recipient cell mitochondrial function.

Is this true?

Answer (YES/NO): NO